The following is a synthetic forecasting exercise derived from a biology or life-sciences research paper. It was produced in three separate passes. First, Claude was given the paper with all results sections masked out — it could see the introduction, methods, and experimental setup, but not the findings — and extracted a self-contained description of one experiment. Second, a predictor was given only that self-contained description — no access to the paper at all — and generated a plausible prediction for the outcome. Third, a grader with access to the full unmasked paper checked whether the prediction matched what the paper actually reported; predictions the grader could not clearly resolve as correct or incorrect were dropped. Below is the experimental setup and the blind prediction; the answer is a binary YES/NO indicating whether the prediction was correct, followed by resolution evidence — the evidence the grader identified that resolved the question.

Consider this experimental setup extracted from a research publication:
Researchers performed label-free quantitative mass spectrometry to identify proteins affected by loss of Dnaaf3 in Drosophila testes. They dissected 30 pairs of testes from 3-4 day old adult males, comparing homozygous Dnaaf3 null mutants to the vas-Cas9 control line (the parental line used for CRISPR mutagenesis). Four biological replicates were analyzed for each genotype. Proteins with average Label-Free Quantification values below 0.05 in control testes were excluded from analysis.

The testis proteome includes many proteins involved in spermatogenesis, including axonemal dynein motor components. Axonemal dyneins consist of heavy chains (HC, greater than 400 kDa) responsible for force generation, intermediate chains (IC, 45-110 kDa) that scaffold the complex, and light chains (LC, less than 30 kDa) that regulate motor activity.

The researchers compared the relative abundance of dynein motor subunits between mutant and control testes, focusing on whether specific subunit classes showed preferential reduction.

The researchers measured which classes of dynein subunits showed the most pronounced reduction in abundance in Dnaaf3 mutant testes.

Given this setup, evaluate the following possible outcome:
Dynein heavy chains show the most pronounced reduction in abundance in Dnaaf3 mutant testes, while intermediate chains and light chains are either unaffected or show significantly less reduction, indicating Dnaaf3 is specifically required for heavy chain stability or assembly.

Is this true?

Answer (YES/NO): YES